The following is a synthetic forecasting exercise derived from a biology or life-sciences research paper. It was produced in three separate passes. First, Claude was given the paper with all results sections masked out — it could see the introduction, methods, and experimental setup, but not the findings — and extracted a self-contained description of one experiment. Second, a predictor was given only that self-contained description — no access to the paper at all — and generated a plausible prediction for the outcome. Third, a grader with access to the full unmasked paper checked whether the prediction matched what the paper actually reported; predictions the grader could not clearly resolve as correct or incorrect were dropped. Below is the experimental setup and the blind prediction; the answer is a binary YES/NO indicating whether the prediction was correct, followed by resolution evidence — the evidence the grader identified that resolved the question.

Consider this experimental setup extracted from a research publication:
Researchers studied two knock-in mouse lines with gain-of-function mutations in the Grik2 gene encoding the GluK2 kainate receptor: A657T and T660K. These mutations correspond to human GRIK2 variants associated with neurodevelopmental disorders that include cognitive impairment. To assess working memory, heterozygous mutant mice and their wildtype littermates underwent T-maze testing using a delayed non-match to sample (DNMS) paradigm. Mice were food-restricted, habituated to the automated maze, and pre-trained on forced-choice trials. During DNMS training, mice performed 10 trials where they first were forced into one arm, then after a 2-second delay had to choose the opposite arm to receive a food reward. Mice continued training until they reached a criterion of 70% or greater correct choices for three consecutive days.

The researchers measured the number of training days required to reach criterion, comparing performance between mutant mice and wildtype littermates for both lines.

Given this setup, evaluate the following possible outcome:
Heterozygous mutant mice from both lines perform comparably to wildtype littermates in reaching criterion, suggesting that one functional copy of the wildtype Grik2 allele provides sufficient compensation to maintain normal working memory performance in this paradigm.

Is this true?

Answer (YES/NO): NO